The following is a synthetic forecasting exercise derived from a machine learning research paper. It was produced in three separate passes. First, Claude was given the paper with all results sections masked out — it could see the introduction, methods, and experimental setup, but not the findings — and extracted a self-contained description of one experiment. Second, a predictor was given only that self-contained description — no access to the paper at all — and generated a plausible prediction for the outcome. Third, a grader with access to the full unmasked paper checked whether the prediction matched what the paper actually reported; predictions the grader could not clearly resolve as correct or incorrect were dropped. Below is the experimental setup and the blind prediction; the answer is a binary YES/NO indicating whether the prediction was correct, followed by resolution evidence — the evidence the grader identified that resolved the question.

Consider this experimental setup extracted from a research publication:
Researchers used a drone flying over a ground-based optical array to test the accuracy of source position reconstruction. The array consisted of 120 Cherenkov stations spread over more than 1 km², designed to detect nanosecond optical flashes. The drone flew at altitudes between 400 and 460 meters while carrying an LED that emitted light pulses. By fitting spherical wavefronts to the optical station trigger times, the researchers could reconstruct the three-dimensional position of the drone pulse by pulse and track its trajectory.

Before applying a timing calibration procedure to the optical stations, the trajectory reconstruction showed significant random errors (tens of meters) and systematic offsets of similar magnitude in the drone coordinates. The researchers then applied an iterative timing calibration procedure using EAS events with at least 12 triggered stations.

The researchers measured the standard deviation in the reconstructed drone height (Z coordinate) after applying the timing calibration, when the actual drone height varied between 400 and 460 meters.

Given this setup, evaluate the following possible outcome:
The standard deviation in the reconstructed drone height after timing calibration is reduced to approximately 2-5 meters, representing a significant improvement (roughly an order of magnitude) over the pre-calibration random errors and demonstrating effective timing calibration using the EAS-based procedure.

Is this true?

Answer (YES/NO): YES